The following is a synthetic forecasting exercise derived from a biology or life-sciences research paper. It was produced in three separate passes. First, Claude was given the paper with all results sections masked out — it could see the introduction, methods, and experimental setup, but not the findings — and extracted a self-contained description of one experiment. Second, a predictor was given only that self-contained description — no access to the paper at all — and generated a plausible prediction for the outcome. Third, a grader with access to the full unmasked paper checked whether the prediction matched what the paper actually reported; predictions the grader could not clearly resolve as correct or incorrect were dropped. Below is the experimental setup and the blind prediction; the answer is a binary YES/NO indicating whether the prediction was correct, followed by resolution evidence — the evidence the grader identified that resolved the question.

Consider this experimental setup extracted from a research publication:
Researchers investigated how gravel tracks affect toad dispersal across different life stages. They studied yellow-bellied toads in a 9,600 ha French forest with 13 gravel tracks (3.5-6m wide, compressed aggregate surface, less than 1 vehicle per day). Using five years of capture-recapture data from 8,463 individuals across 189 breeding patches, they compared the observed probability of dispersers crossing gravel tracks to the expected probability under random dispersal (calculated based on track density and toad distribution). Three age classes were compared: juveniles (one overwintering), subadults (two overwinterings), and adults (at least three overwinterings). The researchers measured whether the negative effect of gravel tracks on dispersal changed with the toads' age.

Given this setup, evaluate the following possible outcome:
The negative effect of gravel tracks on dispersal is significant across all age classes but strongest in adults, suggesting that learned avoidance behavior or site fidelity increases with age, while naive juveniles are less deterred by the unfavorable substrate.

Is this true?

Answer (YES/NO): NO